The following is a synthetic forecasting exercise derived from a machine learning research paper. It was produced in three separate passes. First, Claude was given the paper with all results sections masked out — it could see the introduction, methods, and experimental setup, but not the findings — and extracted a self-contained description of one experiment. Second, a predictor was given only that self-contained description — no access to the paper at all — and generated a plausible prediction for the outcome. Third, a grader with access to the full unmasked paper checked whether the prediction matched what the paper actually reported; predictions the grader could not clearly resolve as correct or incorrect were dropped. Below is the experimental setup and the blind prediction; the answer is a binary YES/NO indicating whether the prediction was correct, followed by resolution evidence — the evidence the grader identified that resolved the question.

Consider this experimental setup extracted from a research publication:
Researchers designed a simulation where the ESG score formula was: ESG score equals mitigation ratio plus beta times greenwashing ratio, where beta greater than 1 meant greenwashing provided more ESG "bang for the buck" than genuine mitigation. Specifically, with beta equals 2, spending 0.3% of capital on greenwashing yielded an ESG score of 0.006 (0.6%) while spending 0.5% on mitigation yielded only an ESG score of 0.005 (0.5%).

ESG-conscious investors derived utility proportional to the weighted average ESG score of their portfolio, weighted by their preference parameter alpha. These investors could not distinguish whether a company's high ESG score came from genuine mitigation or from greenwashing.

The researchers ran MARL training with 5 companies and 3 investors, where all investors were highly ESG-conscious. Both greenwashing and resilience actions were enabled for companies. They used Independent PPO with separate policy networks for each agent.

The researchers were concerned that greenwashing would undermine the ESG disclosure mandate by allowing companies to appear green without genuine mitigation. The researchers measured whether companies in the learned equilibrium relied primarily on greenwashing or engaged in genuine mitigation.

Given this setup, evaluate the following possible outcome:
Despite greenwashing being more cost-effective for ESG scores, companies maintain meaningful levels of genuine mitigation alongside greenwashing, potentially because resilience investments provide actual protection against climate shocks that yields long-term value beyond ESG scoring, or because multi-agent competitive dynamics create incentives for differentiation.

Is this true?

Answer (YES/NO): NO